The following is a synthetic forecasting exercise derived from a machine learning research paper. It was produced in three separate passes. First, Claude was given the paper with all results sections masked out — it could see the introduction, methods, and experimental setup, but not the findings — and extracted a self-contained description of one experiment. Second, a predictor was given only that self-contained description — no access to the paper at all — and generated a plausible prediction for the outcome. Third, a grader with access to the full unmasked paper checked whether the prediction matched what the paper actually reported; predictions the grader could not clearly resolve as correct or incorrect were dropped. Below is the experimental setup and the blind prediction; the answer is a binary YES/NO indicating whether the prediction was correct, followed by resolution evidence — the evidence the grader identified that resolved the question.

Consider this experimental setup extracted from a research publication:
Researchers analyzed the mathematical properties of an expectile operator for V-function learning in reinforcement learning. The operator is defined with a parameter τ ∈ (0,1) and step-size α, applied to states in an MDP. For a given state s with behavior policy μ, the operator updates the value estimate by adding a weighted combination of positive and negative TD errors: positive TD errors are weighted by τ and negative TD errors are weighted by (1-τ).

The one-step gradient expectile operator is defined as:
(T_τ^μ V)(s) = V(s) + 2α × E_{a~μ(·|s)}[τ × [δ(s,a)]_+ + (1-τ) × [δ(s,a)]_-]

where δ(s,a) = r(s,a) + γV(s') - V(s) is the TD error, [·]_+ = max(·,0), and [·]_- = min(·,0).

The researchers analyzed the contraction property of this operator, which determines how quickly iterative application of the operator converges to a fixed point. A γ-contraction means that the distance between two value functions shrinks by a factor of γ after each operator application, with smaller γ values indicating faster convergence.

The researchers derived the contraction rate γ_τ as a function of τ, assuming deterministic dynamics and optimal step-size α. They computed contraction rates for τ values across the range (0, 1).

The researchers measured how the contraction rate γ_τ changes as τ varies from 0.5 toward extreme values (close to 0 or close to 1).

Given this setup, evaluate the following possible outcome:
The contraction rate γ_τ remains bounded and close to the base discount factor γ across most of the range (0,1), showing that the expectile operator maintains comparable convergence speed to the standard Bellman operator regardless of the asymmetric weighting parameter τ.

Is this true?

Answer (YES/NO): NO